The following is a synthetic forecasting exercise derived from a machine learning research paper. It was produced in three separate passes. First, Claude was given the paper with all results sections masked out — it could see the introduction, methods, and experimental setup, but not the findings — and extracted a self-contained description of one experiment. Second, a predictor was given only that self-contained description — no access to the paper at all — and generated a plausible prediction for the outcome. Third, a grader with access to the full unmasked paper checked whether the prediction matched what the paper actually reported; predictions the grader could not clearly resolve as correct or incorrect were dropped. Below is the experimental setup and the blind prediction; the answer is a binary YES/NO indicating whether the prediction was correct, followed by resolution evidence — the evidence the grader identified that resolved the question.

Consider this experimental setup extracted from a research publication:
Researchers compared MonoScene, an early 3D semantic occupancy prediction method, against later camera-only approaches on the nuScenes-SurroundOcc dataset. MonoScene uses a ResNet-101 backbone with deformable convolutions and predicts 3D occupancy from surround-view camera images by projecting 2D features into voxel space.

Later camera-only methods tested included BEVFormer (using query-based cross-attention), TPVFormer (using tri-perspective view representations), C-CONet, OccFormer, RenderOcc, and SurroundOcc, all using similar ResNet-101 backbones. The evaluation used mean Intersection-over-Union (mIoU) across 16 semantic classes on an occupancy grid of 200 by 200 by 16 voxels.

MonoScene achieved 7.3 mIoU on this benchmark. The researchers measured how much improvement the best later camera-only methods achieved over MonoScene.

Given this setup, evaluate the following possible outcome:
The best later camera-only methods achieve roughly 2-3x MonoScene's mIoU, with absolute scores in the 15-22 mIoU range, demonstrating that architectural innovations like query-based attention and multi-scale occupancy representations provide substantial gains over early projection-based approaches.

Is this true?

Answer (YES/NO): YES